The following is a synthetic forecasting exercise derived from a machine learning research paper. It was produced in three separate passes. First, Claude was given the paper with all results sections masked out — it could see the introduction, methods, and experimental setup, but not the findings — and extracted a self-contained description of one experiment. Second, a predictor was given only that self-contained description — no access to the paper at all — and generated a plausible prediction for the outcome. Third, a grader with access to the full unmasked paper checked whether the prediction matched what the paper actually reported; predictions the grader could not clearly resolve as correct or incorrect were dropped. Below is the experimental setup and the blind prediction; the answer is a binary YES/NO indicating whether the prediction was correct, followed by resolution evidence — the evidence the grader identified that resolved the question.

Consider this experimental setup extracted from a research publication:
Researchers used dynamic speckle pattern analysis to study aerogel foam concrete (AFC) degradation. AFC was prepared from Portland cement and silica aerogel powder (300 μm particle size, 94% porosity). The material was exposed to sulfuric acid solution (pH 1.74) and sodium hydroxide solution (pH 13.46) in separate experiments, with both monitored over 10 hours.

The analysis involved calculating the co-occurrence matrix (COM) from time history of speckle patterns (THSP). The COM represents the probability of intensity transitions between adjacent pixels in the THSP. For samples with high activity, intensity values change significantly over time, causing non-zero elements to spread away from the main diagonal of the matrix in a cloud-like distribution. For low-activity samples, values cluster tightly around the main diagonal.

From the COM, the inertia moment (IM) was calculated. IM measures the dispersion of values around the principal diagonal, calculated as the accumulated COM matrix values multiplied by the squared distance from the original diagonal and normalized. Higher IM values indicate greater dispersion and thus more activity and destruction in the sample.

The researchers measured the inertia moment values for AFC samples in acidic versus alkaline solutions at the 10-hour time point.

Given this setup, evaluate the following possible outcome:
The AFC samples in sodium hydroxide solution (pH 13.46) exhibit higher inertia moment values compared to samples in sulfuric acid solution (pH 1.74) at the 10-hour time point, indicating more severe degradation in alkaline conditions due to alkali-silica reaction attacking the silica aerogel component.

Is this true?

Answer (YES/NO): NO